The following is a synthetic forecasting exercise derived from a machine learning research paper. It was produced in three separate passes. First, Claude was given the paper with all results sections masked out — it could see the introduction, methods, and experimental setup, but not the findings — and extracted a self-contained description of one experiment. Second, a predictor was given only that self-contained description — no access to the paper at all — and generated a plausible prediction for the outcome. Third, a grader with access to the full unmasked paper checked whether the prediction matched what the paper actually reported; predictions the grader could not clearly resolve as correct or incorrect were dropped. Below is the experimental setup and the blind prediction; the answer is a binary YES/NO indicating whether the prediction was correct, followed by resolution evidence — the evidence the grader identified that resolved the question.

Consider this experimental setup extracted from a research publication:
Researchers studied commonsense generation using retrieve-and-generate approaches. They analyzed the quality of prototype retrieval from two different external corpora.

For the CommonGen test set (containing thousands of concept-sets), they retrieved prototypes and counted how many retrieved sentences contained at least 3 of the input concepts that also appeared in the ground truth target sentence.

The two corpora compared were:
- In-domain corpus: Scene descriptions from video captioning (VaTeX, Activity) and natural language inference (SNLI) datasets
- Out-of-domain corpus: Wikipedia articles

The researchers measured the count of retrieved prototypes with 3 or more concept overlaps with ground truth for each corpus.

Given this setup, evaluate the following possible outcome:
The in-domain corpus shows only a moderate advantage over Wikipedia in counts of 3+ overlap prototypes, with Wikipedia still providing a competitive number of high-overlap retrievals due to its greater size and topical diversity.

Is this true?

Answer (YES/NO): YES